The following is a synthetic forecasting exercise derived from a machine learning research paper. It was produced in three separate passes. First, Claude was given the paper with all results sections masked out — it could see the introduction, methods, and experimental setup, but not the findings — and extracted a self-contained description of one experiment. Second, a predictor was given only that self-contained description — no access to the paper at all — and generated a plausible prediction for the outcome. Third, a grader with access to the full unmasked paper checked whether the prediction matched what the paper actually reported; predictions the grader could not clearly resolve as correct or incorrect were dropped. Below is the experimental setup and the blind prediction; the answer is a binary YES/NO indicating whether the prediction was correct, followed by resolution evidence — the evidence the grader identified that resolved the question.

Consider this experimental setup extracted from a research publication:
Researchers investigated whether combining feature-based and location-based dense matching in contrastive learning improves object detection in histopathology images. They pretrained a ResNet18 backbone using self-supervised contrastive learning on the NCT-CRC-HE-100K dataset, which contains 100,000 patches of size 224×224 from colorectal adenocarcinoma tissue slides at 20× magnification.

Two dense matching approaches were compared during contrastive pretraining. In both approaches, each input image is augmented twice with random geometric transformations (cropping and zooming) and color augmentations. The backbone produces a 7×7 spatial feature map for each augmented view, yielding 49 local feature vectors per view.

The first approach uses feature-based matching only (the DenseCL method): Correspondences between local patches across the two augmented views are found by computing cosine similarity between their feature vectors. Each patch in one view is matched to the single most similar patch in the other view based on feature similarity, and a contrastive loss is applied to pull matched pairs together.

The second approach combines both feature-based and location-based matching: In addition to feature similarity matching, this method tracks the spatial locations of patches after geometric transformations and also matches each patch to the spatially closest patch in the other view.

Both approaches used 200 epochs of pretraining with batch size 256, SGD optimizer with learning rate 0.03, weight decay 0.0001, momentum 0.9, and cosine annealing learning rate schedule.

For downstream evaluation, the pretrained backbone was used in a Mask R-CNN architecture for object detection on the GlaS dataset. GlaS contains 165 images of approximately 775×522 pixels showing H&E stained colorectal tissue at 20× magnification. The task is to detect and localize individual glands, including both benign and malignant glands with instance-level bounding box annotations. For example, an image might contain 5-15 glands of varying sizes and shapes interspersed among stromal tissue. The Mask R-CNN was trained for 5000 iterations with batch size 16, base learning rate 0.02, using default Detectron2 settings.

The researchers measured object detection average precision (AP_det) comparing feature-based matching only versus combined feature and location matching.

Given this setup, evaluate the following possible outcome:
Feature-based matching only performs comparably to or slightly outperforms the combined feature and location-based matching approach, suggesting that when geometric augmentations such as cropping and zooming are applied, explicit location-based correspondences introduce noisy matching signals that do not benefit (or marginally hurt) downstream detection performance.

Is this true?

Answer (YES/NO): YES